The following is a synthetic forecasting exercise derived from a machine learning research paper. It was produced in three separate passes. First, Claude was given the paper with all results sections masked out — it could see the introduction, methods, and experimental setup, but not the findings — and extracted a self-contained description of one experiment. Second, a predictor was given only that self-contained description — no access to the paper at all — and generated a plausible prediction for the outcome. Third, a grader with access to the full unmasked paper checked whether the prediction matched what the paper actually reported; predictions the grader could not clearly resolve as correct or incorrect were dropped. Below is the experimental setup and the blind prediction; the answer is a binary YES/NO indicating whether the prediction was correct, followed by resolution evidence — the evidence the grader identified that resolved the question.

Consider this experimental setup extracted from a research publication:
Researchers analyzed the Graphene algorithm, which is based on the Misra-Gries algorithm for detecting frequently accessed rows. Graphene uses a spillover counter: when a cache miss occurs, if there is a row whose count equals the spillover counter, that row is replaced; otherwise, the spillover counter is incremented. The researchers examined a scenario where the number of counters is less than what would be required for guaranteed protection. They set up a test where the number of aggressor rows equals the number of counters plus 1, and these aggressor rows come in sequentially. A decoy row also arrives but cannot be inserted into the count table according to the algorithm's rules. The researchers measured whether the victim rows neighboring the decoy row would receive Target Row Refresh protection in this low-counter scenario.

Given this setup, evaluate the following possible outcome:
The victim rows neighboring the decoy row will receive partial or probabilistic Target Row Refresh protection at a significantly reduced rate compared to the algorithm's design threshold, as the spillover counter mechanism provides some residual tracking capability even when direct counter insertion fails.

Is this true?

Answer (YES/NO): NO